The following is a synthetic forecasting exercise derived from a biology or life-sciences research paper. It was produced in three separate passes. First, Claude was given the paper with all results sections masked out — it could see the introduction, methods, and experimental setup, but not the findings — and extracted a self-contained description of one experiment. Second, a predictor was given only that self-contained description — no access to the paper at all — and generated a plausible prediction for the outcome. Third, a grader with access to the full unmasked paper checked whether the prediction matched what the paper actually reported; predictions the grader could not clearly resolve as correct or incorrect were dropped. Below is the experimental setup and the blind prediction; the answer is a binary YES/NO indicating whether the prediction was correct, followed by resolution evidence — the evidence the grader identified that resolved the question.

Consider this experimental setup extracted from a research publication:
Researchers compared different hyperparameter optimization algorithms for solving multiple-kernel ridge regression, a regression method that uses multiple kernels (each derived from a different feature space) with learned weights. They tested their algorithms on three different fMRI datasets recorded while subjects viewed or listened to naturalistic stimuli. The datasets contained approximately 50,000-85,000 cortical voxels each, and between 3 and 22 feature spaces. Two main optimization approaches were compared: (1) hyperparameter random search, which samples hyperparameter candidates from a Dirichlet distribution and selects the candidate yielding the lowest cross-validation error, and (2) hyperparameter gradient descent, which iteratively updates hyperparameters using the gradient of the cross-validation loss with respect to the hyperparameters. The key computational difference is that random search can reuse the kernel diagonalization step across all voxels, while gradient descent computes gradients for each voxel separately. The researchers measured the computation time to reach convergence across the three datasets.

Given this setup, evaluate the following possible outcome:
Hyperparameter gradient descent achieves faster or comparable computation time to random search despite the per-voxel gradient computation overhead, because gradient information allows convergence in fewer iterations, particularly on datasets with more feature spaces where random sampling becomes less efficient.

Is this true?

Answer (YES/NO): NO